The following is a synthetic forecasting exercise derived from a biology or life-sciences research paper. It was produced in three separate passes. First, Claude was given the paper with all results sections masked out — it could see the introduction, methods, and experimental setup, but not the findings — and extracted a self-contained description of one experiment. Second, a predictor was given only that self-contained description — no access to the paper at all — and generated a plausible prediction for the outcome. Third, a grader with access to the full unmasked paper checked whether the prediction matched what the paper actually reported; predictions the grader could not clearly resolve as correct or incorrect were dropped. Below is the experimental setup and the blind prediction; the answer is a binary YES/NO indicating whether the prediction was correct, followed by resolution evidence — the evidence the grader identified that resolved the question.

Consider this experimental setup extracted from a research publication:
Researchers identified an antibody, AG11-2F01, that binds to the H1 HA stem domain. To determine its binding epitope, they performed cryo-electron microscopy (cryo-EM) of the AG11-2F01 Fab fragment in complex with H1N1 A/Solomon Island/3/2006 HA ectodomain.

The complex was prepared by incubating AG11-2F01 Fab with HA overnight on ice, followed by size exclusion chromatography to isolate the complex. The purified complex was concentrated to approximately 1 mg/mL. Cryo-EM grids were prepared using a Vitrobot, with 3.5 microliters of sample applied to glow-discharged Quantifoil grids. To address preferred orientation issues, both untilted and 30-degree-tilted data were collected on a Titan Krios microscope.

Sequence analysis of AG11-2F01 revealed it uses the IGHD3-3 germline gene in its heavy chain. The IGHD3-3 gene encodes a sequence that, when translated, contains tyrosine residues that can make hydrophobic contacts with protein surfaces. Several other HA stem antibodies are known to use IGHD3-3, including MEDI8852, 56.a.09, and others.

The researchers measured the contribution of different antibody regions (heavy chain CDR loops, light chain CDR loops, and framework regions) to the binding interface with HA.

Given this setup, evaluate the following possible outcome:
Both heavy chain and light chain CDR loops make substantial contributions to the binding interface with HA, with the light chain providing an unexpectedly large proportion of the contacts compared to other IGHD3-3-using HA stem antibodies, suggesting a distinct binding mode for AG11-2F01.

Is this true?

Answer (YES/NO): NO